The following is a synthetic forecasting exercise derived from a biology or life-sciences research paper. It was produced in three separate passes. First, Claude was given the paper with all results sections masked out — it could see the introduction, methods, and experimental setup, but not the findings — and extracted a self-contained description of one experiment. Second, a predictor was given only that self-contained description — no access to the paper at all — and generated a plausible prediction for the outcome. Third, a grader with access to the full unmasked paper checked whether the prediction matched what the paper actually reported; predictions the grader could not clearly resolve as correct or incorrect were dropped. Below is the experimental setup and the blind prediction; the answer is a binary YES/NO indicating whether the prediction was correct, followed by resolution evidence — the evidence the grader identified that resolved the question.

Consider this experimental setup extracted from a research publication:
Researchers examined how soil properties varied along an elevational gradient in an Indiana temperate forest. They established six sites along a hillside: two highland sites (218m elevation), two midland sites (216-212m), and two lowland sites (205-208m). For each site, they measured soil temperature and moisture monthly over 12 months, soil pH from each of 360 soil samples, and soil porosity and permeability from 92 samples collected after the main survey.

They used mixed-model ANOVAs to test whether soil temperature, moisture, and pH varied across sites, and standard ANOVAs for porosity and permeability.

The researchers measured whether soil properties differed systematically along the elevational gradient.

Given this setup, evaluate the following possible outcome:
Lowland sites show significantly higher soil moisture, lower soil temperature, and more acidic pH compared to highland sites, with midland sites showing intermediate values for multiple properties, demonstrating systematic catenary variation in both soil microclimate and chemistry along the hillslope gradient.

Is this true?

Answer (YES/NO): NO